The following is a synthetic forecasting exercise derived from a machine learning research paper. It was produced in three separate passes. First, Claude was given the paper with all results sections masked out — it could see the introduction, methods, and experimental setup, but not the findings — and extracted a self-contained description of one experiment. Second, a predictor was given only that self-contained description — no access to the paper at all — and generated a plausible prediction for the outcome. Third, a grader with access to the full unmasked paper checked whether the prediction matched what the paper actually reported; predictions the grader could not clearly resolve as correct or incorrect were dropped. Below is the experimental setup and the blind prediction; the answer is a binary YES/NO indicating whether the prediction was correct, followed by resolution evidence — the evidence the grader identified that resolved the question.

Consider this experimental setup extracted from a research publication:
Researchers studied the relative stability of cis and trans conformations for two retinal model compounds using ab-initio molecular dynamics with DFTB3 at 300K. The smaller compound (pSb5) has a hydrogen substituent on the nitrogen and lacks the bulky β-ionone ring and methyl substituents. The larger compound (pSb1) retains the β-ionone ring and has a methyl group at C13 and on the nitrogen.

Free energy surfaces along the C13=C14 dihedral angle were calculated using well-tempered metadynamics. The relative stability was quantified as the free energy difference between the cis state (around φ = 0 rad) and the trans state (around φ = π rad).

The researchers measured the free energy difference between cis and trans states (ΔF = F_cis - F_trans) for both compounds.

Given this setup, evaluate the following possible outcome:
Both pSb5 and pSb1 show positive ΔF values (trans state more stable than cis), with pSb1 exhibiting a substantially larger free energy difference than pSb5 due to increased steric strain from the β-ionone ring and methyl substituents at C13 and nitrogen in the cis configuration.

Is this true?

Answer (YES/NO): NO